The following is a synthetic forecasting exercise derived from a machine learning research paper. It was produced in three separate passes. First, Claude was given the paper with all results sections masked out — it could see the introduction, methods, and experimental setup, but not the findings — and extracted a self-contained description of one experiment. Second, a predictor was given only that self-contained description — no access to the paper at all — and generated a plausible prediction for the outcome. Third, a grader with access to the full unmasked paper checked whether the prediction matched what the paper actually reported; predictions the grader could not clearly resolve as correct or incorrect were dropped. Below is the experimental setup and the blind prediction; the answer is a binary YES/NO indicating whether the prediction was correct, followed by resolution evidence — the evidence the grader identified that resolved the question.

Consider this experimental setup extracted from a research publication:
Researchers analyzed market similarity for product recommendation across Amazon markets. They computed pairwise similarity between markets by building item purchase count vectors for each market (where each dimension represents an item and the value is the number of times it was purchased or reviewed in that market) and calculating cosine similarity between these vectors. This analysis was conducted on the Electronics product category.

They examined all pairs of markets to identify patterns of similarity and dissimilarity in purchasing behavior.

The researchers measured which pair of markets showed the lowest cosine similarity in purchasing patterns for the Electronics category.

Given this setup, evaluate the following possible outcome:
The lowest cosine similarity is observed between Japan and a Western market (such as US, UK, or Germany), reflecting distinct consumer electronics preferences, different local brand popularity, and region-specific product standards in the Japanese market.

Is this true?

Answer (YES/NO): NO